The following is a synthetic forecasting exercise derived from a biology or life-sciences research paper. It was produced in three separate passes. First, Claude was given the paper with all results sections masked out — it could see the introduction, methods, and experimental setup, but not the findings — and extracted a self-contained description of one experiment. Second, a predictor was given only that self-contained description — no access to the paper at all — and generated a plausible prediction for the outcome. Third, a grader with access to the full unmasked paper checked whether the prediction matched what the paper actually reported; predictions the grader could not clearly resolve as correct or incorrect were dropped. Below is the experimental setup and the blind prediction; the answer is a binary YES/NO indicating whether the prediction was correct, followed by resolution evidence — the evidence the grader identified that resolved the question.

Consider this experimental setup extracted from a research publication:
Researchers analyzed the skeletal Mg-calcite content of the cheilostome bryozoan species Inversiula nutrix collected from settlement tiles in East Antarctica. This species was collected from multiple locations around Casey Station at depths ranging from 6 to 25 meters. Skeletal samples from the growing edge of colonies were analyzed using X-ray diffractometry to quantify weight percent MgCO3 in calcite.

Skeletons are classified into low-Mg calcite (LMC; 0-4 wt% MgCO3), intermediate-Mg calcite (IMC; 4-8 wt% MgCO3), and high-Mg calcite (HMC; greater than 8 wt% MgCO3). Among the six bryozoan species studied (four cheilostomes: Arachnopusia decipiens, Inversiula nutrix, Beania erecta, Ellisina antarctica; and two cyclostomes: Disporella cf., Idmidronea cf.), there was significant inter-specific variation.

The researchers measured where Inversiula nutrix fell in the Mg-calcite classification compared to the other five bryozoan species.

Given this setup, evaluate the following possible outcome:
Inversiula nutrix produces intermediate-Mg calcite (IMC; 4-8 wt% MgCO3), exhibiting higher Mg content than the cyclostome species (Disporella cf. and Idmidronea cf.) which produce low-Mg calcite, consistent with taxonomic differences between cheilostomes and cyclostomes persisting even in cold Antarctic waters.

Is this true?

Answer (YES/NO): NO